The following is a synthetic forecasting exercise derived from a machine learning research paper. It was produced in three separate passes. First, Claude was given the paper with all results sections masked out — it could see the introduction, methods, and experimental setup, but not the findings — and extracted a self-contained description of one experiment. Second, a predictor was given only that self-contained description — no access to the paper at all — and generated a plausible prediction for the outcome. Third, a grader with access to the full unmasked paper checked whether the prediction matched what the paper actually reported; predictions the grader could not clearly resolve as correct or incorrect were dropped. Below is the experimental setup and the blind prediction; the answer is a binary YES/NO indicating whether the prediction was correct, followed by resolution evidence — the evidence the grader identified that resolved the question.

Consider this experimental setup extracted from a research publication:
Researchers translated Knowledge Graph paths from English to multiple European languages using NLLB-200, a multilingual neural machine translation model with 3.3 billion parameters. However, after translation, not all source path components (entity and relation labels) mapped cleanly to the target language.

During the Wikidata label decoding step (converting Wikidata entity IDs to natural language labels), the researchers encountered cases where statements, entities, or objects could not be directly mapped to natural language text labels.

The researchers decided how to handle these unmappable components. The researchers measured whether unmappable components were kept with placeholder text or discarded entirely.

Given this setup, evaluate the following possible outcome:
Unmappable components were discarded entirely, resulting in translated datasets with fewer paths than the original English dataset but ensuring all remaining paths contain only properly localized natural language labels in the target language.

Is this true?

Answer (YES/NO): NO